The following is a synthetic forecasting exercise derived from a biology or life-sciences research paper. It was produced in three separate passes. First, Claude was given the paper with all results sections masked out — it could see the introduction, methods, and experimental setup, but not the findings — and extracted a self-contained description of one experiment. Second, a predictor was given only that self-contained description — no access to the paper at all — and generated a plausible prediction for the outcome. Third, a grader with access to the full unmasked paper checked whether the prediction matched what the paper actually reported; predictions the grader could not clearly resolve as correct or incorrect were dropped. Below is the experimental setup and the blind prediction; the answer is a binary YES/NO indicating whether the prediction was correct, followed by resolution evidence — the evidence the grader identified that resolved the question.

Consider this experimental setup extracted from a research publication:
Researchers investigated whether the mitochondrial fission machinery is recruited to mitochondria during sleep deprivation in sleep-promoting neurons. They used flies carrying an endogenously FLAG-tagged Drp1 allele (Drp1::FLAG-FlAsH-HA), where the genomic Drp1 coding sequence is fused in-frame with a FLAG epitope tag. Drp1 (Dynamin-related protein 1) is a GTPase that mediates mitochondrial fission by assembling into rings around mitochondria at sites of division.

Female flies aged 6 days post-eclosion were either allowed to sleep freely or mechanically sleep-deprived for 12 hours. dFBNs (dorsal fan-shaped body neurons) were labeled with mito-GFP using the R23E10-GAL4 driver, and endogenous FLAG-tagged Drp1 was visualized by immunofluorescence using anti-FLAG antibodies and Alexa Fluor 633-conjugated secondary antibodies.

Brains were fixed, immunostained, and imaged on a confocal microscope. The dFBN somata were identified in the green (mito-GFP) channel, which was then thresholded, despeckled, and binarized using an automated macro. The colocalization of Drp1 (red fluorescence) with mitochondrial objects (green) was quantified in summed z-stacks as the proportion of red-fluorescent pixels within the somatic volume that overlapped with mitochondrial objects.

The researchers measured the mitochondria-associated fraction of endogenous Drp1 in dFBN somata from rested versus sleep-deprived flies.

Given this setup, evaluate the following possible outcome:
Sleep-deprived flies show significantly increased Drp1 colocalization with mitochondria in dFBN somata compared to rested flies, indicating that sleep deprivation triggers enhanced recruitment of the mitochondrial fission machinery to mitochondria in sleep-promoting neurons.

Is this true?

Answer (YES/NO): YES